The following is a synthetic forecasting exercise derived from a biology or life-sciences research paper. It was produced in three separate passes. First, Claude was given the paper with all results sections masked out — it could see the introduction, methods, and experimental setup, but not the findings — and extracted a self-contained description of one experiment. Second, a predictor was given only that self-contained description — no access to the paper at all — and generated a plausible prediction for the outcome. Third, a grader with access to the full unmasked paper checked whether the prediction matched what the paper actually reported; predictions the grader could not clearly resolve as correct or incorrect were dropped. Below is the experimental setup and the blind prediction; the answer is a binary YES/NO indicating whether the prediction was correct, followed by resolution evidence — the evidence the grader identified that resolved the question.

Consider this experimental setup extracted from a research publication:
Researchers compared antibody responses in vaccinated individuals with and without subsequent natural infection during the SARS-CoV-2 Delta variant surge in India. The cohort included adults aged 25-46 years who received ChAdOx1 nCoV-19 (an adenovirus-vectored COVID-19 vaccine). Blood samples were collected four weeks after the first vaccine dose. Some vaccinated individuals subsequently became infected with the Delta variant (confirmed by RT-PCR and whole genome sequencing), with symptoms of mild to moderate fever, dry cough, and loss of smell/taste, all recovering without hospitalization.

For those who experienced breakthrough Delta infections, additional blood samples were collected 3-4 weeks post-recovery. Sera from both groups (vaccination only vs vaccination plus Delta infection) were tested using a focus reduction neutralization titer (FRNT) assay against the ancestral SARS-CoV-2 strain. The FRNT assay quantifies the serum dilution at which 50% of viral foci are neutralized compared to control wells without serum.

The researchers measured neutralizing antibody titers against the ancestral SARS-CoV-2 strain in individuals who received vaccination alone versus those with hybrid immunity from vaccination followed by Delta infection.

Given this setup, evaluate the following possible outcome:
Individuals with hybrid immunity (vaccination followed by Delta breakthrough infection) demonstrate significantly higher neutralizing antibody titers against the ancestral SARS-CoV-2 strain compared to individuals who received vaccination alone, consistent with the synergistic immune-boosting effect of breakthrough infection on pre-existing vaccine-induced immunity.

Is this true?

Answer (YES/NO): YES